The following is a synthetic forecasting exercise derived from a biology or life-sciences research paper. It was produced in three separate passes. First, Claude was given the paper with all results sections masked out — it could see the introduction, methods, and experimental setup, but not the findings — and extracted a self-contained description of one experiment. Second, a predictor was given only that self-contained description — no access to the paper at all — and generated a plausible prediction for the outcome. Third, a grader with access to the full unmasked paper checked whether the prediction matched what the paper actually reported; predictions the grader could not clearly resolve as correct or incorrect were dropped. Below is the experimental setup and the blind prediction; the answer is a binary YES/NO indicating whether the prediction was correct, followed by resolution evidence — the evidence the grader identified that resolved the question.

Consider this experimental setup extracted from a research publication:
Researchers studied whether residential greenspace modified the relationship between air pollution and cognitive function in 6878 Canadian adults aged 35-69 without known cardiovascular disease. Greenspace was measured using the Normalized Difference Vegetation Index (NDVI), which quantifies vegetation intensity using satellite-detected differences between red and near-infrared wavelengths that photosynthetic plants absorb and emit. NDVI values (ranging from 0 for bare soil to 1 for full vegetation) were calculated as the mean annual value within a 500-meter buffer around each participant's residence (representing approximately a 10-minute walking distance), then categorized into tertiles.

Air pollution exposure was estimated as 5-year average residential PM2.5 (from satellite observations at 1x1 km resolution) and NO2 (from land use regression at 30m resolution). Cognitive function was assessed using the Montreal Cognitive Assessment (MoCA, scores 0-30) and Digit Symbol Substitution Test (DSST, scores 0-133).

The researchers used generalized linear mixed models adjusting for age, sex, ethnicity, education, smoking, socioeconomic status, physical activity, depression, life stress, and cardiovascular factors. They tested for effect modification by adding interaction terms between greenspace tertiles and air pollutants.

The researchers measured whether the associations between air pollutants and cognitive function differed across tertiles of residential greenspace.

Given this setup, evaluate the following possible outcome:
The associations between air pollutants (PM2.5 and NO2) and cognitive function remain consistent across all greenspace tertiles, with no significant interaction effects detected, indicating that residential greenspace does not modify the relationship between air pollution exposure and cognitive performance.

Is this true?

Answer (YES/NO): NO